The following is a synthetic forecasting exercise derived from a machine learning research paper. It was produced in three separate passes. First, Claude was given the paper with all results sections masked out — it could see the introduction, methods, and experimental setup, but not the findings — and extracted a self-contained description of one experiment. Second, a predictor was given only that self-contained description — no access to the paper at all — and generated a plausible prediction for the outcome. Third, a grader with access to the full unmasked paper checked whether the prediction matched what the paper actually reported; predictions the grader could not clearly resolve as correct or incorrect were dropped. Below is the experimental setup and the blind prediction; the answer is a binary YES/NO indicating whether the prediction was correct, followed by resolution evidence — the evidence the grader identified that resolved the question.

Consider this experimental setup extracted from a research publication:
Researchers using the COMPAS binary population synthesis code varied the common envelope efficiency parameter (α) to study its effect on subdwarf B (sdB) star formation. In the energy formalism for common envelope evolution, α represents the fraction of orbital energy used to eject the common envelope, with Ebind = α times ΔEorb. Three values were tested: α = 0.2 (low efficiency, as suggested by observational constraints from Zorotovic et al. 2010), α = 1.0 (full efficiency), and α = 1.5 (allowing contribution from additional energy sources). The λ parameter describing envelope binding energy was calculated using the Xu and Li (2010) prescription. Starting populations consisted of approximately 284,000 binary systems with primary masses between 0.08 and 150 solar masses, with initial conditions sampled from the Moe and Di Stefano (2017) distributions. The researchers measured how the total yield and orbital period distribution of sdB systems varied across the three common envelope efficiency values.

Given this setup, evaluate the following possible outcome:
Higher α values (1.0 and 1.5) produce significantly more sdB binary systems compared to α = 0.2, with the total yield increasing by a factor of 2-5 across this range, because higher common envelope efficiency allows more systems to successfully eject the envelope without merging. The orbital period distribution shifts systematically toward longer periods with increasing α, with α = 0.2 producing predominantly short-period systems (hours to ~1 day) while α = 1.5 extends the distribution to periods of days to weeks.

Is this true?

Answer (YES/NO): NO